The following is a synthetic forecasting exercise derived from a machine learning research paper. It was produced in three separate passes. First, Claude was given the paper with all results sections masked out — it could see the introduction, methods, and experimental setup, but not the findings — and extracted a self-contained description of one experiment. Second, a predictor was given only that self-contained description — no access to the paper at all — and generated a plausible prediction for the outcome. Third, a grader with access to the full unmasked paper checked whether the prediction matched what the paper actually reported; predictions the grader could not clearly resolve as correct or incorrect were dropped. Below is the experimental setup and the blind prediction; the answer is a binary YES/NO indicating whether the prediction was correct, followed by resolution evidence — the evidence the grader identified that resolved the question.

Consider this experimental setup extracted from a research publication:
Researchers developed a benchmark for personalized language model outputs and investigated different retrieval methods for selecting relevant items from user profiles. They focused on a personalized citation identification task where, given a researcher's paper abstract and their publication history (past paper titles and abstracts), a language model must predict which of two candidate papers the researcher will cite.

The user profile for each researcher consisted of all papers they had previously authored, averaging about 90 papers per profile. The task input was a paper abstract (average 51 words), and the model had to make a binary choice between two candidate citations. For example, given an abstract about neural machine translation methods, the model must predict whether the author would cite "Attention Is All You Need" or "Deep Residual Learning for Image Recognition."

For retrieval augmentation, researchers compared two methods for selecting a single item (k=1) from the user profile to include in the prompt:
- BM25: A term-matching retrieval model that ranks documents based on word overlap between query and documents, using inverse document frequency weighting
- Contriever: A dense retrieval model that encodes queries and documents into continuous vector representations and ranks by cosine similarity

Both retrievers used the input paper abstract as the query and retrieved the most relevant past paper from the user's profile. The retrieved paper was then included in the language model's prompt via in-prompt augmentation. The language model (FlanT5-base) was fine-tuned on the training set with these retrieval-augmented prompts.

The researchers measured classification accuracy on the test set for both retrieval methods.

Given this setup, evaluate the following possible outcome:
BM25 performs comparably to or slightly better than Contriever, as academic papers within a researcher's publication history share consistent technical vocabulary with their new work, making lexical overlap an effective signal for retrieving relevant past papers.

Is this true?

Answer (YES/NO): NO